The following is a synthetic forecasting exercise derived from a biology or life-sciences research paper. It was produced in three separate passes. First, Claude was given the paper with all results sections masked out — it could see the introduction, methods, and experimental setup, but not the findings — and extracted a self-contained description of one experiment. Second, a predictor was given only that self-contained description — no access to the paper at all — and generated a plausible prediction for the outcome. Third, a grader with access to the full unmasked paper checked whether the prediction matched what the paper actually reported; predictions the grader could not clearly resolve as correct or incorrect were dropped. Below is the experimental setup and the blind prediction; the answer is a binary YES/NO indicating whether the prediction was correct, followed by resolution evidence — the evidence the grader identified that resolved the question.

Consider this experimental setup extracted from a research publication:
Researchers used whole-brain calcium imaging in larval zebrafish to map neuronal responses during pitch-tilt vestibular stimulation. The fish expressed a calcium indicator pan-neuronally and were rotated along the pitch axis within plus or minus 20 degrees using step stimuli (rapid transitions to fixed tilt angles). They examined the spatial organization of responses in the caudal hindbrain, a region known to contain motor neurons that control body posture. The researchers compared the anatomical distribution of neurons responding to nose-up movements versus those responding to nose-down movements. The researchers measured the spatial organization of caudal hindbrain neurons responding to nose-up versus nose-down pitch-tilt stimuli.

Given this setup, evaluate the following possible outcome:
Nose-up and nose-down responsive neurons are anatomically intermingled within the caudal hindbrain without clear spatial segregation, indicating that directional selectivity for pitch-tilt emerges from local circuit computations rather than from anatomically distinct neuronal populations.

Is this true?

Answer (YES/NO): NO